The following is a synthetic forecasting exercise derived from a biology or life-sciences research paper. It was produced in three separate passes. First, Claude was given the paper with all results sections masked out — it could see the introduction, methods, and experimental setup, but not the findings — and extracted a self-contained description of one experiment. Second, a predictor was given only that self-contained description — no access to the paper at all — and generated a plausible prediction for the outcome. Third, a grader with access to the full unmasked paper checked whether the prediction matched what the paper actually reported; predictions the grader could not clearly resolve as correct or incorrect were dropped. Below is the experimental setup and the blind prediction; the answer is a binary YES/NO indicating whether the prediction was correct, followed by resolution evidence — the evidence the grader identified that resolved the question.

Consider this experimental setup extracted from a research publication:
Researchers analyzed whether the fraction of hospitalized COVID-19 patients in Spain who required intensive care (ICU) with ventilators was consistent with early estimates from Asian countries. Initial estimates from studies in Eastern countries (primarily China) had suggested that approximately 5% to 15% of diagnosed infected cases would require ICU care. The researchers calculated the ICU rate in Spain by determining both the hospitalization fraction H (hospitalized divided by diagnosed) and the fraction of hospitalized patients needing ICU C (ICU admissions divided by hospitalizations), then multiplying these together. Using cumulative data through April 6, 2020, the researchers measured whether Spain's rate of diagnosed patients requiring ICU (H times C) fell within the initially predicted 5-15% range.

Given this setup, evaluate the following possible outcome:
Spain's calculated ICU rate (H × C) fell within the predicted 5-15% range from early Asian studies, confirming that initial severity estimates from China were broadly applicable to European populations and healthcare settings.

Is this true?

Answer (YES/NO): YES